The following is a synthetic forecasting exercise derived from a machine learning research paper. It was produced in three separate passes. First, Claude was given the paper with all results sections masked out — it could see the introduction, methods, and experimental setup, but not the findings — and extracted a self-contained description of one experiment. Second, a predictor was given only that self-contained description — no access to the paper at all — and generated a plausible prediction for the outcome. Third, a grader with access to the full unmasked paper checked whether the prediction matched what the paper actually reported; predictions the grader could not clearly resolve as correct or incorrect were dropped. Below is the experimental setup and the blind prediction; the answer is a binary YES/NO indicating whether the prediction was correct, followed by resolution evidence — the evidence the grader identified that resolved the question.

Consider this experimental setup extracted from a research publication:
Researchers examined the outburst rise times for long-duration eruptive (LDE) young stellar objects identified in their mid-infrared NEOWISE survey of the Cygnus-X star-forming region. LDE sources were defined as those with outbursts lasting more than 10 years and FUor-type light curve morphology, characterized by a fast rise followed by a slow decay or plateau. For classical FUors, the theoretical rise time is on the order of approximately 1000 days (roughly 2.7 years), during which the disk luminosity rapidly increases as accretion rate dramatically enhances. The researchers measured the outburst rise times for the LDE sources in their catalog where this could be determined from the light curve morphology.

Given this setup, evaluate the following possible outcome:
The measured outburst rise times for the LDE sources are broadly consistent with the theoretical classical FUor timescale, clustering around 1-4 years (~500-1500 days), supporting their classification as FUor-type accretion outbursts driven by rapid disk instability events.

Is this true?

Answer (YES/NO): NO